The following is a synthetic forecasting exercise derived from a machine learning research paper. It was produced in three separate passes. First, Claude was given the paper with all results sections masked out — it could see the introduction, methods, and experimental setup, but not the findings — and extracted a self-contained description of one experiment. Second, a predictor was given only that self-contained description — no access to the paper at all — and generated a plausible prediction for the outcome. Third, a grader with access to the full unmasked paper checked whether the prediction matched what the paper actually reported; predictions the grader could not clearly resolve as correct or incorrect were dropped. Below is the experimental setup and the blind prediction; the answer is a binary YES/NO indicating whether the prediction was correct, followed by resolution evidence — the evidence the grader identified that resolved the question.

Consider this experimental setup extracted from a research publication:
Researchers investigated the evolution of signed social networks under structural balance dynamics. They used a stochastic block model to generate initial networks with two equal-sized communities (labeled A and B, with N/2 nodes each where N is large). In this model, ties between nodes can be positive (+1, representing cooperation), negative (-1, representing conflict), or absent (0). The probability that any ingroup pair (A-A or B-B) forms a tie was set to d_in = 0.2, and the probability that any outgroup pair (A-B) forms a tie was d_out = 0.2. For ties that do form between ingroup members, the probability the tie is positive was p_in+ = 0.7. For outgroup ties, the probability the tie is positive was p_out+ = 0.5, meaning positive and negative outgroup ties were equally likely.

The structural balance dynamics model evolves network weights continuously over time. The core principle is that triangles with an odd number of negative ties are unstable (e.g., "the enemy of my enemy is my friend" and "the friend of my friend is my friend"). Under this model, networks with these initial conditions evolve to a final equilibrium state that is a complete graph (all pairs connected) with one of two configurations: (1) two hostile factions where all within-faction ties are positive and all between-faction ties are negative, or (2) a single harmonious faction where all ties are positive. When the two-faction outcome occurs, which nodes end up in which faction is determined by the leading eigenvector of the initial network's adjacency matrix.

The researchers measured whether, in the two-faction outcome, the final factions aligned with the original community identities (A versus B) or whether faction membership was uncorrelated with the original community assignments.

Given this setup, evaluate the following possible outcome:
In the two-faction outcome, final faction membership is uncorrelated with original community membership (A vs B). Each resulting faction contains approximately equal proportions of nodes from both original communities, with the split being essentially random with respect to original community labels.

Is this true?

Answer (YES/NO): YES